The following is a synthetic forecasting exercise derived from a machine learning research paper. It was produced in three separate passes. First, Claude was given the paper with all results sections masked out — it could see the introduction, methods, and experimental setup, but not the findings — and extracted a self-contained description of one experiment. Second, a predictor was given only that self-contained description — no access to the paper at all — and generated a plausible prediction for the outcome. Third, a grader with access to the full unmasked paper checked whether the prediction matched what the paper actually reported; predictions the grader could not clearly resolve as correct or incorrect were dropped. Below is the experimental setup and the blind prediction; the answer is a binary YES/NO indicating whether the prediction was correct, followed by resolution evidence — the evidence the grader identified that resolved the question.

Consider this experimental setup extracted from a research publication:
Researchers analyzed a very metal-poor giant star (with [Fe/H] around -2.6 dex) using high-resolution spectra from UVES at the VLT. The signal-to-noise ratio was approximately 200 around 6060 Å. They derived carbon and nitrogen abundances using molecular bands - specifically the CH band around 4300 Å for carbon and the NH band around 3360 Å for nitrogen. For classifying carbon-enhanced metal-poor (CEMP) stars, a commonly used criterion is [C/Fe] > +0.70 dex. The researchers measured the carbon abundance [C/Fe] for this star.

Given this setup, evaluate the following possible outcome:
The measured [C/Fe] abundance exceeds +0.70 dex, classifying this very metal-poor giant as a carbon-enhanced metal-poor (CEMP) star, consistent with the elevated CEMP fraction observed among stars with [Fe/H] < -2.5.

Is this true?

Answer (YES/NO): NO